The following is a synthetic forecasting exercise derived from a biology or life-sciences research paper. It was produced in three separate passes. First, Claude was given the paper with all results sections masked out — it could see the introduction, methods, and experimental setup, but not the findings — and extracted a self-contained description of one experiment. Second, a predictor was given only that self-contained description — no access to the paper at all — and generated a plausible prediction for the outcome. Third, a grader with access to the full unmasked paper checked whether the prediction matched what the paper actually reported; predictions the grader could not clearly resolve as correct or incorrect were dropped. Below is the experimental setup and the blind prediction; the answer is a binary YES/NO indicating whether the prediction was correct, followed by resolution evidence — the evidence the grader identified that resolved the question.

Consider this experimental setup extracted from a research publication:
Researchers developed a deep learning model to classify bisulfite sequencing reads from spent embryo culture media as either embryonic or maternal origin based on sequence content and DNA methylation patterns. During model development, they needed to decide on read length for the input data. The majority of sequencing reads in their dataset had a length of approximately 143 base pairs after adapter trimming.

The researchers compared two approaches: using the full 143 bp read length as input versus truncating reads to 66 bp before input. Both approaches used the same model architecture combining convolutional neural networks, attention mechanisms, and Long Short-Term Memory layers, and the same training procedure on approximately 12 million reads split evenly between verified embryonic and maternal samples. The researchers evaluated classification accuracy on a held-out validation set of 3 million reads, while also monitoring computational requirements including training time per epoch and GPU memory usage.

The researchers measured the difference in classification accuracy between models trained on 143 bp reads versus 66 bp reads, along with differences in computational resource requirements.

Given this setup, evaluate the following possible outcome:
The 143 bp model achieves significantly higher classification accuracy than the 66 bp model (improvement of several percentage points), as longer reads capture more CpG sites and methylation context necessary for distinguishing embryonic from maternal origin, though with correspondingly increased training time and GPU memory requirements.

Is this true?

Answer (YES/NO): NO